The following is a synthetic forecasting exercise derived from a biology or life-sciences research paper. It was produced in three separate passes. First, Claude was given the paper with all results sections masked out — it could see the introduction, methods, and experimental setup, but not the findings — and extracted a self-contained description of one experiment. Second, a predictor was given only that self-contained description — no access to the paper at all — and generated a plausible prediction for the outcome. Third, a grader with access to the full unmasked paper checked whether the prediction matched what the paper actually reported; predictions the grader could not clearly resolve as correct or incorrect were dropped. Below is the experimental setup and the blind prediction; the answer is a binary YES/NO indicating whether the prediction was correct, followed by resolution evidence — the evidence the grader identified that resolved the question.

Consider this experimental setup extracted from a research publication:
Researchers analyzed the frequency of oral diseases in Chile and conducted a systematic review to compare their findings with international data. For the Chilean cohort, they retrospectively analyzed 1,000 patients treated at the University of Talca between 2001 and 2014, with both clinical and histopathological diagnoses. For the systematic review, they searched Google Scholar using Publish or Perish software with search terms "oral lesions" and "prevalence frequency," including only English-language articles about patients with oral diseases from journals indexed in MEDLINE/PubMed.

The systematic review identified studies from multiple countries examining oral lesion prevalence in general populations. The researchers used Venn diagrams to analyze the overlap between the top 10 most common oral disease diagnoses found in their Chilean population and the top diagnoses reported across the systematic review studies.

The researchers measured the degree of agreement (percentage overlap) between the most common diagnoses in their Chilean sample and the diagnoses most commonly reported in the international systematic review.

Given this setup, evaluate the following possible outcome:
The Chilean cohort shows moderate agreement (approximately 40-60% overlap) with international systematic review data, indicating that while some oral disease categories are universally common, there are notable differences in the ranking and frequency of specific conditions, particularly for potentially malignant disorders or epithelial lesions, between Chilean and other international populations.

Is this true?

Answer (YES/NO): NO